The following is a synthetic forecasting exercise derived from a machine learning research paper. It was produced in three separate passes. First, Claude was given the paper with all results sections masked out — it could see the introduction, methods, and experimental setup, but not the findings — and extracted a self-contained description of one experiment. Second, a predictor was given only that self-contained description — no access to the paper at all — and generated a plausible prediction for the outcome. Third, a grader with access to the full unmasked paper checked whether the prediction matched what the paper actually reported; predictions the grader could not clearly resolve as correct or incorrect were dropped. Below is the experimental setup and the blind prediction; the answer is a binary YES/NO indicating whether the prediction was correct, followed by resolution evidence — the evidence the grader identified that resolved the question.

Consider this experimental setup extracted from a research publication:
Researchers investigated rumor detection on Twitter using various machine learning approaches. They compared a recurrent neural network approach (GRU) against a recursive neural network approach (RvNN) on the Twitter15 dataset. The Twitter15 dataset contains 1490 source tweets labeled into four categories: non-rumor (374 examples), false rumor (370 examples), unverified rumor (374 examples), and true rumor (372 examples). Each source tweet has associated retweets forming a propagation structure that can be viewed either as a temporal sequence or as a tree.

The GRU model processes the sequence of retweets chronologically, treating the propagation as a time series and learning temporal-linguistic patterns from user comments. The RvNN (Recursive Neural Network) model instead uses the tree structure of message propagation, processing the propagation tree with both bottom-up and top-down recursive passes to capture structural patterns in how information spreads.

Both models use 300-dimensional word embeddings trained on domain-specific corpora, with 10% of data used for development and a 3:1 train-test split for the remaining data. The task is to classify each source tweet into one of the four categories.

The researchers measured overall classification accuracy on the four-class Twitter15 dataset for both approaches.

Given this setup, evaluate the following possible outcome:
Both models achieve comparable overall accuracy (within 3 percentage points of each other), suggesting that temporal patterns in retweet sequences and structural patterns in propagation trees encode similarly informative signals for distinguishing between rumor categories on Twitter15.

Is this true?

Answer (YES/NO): NO